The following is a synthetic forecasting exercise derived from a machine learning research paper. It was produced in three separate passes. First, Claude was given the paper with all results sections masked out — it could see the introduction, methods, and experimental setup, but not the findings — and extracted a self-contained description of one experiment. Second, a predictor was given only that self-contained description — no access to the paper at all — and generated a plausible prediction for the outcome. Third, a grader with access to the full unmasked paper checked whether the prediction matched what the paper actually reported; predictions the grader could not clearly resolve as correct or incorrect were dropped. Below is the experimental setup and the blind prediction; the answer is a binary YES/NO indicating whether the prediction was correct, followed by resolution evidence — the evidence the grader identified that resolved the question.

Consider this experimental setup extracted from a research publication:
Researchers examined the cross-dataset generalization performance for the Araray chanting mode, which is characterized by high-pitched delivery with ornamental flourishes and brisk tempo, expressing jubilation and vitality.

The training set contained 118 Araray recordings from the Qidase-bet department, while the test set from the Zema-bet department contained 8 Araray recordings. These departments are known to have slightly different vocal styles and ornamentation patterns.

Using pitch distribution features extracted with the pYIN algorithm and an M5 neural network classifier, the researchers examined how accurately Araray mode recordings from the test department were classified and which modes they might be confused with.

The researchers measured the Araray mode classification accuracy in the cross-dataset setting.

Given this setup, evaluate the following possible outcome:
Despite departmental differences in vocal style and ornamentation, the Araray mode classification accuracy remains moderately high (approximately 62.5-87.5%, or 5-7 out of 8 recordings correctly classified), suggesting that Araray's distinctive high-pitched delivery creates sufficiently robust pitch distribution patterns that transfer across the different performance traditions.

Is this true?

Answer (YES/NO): YES